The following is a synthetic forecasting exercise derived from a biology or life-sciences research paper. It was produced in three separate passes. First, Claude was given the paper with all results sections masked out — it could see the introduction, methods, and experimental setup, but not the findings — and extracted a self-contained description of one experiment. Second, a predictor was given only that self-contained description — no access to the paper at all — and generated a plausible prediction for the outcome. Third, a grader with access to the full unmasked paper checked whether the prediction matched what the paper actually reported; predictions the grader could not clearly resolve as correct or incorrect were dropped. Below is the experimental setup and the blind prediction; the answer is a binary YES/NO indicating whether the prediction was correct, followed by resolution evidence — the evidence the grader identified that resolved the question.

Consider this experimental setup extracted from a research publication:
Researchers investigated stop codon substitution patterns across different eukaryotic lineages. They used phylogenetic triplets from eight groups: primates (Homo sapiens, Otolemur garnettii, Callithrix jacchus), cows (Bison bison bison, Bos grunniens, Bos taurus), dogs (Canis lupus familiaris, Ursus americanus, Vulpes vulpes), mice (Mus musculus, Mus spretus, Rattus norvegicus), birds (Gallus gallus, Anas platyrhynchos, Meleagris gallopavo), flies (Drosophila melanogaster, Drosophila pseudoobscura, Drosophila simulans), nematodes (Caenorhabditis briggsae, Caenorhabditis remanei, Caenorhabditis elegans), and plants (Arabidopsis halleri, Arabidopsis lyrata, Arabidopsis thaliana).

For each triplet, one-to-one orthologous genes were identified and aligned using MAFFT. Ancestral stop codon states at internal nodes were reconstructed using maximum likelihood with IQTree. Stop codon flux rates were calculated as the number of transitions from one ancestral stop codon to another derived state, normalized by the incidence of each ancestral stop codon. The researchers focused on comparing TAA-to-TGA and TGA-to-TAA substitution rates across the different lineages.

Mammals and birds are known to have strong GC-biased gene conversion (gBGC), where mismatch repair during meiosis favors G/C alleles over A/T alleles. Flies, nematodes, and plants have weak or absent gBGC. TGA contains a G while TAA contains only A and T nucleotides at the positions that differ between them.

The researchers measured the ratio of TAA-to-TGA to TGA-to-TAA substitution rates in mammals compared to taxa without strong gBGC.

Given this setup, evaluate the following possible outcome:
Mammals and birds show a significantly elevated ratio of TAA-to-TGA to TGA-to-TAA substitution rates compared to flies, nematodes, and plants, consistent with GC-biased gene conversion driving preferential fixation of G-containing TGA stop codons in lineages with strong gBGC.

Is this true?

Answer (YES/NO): YES